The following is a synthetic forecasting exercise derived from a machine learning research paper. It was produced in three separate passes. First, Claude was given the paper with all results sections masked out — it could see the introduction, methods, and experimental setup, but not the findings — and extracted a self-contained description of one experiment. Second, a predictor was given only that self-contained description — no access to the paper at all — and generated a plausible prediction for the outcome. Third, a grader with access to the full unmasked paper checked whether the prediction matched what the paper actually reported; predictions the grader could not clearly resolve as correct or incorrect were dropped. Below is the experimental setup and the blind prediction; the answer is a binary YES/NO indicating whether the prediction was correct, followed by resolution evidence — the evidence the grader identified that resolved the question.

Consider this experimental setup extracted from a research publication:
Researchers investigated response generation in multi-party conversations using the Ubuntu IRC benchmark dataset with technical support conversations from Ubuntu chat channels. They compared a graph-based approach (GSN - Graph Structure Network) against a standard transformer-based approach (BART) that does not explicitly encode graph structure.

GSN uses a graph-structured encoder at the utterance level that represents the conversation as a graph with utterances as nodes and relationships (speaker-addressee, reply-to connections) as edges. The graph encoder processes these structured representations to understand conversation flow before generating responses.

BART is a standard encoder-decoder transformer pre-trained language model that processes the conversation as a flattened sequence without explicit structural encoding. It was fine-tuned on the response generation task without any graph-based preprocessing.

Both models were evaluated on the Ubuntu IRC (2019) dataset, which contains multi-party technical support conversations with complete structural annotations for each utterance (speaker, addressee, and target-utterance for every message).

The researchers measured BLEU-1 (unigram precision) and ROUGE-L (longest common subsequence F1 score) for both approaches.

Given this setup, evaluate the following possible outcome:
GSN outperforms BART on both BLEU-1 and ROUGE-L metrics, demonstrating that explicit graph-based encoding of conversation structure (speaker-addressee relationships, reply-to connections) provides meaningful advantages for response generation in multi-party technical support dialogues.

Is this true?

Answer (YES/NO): NO